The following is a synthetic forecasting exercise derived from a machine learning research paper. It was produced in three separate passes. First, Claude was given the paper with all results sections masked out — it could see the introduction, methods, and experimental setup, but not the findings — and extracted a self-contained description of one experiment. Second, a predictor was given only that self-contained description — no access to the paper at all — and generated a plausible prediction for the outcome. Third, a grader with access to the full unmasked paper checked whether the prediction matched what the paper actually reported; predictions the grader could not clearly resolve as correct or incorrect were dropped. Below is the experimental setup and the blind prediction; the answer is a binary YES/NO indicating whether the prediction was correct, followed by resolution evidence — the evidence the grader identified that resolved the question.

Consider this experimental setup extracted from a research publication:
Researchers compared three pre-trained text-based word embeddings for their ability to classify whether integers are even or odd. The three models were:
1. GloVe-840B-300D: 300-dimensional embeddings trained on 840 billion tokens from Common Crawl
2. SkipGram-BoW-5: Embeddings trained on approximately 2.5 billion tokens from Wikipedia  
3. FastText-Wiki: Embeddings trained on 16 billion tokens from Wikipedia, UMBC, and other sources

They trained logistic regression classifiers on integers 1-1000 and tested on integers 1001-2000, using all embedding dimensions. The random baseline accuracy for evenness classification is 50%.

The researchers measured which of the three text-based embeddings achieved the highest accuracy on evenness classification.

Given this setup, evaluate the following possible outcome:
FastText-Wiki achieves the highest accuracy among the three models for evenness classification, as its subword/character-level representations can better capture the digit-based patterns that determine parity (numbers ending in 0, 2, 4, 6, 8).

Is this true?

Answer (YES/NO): NO